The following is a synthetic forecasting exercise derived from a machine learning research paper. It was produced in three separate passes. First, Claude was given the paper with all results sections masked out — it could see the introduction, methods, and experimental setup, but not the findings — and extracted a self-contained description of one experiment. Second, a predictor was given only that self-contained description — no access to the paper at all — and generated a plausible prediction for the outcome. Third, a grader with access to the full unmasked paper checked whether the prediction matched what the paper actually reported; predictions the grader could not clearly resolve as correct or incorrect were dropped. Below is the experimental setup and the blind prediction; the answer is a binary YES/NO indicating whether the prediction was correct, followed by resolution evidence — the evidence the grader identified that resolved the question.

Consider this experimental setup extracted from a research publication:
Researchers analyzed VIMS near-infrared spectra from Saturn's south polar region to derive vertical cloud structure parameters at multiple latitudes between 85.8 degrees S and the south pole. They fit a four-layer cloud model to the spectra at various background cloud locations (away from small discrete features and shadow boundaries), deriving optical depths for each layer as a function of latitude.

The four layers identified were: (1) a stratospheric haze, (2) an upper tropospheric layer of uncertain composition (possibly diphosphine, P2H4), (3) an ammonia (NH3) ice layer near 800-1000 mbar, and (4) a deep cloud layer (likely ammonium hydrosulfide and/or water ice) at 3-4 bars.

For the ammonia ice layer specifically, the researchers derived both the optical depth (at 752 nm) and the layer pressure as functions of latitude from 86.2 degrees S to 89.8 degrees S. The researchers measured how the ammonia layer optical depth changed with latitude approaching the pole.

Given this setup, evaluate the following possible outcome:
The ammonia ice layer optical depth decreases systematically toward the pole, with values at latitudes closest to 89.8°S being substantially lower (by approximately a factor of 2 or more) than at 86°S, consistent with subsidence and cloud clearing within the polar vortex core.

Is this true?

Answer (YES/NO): NO